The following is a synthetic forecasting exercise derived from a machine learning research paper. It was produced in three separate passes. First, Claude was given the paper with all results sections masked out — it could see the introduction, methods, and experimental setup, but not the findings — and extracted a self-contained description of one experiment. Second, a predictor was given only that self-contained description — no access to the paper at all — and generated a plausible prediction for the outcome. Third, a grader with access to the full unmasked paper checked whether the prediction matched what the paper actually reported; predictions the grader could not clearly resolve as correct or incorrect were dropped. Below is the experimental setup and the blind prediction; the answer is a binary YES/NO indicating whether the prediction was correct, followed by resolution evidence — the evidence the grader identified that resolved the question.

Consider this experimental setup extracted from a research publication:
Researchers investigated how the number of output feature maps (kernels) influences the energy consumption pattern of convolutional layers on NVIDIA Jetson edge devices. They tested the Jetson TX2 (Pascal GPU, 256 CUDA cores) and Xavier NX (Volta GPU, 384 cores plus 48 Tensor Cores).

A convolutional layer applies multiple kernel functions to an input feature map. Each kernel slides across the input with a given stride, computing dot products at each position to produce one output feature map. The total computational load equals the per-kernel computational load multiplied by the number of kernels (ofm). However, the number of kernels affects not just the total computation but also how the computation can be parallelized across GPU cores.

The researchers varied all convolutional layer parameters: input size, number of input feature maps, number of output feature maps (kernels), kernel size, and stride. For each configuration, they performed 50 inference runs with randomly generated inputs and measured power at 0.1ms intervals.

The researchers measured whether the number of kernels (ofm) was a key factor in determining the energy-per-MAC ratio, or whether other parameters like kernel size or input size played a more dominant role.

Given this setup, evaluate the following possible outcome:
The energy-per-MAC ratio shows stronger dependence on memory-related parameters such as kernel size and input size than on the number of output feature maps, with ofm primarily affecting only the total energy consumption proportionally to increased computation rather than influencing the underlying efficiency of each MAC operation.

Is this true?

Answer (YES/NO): NO